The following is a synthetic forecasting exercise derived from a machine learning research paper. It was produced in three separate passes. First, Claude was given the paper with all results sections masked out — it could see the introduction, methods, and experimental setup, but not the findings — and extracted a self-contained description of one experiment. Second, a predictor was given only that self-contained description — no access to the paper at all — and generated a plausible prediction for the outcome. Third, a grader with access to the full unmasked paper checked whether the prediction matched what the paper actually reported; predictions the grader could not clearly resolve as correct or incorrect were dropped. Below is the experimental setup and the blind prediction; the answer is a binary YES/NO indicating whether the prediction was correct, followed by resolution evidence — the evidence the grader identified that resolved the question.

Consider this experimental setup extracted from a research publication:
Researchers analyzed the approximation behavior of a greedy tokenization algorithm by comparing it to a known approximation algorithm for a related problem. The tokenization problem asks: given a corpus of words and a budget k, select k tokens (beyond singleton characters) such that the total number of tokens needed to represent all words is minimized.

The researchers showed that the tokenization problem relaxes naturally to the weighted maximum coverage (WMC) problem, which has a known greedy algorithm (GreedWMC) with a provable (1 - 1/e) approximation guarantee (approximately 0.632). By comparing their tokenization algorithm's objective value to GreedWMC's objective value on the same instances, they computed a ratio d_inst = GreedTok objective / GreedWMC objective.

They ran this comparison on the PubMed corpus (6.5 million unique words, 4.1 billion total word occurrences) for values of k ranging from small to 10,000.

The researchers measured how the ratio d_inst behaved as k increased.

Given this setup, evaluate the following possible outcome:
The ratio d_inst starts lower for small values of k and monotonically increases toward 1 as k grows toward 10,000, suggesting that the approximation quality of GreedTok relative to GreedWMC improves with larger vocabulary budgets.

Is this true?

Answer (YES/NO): NO